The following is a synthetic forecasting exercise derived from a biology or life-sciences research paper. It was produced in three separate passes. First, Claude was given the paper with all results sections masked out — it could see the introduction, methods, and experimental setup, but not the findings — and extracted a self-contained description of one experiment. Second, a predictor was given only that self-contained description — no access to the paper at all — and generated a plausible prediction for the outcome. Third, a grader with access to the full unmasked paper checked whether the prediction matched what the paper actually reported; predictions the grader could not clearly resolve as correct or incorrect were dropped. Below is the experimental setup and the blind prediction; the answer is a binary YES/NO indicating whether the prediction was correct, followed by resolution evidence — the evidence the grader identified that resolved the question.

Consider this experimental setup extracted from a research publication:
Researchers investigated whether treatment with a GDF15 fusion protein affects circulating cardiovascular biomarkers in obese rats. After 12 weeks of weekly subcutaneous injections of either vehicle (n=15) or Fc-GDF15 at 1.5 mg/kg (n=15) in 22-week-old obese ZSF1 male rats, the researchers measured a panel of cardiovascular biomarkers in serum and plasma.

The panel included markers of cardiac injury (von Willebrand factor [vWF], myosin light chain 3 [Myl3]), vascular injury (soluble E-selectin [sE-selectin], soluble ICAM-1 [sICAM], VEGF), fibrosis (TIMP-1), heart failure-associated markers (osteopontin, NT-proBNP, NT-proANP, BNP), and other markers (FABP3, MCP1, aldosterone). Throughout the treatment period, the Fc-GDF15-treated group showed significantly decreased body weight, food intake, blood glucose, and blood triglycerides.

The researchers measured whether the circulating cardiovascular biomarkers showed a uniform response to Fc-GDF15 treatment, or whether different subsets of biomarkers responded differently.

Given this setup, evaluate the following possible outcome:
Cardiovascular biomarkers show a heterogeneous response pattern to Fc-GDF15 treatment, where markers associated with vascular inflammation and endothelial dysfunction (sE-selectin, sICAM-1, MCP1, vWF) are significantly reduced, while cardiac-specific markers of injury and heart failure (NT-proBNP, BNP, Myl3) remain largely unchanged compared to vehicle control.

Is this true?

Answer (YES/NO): NO